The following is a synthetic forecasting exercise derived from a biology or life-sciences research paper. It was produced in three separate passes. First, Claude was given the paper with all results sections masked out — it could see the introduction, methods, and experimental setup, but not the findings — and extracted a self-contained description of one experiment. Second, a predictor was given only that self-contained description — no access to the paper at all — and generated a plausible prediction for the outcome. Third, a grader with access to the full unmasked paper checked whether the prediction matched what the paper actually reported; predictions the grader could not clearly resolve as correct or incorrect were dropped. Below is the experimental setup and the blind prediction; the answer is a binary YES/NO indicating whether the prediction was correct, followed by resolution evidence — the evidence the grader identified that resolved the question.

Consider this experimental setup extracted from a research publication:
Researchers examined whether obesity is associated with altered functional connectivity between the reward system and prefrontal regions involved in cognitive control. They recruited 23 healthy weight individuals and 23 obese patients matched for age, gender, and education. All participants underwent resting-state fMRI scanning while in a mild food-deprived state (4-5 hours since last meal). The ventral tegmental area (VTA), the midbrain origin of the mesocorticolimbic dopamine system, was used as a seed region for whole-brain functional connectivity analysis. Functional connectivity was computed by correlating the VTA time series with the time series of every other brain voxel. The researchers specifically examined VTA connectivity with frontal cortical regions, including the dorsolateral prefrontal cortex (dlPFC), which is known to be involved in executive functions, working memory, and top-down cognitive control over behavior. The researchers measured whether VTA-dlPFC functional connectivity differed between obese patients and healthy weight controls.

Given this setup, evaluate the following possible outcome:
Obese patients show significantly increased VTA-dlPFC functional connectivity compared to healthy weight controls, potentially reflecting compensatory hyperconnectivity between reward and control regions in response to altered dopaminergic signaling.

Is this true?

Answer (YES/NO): NO